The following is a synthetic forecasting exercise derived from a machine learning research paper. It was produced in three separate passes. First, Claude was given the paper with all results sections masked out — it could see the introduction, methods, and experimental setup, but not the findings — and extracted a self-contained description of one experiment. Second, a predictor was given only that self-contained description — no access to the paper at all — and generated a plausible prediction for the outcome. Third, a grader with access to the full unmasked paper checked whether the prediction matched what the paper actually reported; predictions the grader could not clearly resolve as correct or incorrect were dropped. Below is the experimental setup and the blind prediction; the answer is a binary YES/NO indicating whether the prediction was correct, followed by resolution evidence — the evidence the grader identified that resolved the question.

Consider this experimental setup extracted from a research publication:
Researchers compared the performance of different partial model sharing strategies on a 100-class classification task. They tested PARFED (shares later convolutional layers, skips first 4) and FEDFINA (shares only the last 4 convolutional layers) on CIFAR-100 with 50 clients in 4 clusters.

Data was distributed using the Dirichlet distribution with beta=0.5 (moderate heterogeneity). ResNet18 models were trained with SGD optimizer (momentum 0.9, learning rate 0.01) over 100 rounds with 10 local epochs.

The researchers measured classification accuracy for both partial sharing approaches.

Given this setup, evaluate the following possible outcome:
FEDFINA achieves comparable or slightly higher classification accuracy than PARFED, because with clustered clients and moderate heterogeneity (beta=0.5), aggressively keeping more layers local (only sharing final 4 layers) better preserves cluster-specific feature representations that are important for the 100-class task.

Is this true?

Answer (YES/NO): YES